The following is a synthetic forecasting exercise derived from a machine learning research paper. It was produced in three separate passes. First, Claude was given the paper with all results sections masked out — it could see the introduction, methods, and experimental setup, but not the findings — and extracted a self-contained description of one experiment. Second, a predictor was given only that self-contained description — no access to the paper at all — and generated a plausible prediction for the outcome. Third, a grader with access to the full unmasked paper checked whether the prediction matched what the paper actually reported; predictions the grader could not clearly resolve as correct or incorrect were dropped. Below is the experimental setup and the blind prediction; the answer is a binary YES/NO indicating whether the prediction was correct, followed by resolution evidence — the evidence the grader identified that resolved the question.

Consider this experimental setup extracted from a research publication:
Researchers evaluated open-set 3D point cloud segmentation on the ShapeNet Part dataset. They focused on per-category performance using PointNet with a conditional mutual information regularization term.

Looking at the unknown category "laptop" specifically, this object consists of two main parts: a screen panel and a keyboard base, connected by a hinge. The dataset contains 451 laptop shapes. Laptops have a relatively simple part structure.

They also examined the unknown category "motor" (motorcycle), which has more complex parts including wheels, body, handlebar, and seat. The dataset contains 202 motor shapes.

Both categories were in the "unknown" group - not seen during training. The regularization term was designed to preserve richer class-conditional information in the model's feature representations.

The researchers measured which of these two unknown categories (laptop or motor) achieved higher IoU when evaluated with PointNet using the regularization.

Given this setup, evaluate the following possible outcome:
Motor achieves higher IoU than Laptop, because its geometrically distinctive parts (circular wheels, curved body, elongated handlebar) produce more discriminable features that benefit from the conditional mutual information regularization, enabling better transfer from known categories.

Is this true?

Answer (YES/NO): NO